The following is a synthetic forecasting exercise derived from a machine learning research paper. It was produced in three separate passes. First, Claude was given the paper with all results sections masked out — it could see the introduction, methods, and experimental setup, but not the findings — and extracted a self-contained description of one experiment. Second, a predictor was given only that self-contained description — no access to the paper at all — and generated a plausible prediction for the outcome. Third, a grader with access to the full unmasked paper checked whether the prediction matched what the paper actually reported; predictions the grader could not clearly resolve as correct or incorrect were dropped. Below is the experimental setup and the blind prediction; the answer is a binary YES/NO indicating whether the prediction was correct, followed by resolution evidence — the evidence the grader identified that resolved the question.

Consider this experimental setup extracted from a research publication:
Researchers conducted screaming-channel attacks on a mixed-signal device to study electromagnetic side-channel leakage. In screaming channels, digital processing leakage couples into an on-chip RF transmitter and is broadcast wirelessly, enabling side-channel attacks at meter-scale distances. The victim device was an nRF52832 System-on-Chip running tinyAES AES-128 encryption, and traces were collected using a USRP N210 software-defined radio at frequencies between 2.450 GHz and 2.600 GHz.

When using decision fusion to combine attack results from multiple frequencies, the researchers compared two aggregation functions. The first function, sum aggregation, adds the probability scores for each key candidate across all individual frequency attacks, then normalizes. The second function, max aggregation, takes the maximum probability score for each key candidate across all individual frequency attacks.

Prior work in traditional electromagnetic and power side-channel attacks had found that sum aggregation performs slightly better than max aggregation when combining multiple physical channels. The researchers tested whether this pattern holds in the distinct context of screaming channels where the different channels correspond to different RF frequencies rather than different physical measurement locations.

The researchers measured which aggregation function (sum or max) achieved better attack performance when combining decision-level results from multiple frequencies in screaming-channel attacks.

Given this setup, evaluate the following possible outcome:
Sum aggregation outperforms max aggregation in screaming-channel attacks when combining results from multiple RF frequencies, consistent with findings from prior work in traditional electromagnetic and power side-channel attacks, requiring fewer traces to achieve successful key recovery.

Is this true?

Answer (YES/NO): YES